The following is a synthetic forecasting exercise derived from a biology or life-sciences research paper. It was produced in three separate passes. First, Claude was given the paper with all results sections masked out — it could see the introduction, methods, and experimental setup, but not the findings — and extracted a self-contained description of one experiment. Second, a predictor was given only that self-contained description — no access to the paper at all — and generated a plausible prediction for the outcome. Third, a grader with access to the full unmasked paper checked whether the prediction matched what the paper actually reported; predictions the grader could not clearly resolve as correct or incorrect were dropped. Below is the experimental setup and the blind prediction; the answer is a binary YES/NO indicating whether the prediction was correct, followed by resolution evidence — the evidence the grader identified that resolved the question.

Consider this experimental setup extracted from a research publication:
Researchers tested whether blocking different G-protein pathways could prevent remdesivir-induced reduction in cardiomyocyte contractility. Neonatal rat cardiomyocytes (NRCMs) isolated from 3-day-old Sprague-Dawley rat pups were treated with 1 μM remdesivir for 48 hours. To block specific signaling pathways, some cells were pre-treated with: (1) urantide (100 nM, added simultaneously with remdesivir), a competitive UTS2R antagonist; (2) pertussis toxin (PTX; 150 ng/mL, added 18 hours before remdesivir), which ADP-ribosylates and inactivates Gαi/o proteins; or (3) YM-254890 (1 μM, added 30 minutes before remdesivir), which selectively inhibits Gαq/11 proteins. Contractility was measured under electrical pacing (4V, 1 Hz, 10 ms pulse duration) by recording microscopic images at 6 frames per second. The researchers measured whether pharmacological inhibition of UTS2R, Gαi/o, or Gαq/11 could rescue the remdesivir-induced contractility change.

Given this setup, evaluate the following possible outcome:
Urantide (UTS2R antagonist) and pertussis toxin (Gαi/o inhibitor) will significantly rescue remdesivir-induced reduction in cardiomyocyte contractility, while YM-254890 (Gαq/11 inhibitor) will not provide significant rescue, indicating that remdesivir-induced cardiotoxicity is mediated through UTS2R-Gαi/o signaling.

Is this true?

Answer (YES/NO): YES